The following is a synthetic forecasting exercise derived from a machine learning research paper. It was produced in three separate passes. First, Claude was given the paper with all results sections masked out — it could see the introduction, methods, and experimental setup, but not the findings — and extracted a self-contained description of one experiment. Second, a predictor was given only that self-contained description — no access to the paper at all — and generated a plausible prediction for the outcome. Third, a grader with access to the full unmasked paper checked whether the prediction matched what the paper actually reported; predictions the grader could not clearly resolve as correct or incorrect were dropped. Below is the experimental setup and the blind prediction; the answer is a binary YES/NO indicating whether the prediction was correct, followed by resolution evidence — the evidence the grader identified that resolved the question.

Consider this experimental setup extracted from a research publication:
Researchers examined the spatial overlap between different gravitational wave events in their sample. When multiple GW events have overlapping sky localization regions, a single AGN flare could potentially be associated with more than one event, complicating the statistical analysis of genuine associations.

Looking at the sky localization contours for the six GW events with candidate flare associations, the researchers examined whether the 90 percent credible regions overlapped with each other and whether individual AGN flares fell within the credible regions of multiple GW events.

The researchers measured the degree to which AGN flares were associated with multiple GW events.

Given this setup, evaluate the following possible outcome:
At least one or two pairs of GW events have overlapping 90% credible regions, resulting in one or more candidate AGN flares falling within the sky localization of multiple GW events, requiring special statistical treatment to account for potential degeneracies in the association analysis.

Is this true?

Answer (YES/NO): YES